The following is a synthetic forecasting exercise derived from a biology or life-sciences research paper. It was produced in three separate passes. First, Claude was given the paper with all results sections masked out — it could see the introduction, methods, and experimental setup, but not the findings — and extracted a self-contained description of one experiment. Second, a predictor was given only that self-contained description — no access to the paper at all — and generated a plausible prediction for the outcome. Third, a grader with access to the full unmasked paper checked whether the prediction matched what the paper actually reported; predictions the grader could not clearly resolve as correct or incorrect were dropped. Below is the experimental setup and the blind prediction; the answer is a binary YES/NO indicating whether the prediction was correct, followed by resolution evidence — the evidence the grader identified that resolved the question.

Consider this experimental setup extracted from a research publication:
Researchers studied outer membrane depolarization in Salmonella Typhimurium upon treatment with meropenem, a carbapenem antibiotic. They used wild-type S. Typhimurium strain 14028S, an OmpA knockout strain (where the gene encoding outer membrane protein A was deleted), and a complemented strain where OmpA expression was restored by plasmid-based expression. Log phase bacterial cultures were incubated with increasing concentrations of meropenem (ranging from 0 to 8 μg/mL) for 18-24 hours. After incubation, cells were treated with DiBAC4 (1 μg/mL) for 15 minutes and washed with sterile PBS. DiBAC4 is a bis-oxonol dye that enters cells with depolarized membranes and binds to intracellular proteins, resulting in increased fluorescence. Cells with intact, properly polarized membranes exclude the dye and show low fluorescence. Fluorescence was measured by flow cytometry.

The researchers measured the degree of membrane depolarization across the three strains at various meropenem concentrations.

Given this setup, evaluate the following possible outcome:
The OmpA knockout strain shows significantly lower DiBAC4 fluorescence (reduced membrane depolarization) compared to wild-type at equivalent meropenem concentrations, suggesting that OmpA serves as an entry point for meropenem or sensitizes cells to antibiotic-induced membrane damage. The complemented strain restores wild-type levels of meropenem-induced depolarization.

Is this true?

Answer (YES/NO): NO